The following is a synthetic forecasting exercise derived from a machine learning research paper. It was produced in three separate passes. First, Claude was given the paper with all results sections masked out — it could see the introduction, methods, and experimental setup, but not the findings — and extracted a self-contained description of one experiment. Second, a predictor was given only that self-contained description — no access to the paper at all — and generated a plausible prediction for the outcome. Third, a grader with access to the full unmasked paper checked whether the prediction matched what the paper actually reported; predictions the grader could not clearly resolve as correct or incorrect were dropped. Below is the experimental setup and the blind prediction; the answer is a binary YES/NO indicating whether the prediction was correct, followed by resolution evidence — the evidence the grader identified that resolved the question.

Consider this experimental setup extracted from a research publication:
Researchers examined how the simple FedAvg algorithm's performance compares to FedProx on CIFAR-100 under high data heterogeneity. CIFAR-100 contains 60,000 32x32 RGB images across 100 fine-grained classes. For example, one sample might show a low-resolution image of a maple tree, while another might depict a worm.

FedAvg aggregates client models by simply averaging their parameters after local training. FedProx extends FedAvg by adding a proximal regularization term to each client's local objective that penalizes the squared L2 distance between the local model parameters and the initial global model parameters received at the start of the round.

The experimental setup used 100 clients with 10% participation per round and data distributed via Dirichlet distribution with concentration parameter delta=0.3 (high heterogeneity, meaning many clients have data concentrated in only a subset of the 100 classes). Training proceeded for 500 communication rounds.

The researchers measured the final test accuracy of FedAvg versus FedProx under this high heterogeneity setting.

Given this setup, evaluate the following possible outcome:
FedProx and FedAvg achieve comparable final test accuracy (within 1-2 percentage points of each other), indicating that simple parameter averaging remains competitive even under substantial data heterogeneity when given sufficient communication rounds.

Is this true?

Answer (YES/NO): YES